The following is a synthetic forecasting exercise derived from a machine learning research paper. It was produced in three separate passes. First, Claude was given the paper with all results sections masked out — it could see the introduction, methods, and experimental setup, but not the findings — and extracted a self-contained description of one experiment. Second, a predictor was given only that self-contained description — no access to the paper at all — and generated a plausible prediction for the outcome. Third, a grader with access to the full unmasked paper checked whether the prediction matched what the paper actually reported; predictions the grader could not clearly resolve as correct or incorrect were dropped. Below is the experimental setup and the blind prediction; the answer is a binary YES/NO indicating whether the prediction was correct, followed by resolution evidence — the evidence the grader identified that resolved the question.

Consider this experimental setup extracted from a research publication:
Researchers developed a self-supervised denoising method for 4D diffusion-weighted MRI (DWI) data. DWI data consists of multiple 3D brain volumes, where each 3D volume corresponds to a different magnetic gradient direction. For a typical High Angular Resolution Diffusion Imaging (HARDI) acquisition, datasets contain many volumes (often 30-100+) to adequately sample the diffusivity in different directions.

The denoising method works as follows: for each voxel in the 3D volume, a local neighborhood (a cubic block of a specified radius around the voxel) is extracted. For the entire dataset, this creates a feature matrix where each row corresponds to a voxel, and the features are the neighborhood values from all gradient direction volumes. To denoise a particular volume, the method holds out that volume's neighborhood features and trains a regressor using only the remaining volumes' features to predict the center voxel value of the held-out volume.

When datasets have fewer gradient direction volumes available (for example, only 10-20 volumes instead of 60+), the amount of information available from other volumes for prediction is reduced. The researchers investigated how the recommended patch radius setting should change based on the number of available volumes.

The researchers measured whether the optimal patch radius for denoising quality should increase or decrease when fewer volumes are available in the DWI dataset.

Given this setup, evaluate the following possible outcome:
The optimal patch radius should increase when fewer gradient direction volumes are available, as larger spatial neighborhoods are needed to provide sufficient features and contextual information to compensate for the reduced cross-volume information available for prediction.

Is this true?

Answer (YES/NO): YES